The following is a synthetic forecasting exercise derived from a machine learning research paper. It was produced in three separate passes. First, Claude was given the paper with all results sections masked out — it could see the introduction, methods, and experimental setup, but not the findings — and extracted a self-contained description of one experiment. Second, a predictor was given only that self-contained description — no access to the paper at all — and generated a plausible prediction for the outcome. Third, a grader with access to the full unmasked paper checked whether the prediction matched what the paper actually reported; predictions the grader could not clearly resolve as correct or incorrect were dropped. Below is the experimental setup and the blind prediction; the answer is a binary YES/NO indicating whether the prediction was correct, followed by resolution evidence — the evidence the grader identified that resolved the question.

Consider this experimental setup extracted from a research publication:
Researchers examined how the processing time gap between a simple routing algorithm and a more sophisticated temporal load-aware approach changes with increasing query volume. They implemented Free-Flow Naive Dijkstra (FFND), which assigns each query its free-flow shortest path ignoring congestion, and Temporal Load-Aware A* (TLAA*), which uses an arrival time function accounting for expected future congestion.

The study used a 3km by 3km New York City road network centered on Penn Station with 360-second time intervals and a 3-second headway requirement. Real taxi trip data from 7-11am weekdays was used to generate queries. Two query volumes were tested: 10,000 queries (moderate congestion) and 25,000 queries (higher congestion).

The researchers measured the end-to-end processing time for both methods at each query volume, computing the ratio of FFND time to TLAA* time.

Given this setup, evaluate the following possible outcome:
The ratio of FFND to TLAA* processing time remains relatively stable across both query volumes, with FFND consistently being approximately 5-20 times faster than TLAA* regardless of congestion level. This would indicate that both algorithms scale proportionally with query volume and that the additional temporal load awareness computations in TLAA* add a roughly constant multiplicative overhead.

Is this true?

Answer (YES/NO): NO